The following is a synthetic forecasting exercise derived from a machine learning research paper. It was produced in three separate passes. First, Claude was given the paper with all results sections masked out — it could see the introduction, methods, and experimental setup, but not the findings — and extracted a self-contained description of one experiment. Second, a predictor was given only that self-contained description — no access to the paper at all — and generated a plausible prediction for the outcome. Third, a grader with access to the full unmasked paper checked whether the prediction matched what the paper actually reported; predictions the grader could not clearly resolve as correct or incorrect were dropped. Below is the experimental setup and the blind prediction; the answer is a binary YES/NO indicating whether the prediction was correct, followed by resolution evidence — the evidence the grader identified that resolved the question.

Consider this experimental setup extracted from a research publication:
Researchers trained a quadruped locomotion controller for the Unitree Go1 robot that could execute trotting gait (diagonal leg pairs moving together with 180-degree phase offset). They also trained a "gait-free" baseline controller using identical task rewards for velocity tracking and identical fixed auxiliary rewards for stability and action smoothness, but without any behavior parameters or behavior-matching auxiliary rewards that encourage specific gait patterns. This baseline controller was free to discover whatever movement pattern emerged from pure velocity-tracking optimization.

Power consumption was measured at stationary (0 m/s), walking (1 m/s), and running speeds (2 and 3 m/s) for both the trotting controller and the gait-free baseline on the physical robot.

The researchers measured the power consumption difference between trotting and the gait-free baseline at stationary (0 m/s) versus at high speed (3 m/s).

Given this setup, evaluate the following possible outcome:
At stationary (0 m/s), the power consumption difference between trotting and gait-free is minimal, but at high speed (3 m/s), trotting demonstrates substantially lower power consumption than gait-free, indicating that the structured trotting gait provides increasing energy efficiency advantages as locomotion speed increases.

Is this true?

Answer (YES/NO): NO